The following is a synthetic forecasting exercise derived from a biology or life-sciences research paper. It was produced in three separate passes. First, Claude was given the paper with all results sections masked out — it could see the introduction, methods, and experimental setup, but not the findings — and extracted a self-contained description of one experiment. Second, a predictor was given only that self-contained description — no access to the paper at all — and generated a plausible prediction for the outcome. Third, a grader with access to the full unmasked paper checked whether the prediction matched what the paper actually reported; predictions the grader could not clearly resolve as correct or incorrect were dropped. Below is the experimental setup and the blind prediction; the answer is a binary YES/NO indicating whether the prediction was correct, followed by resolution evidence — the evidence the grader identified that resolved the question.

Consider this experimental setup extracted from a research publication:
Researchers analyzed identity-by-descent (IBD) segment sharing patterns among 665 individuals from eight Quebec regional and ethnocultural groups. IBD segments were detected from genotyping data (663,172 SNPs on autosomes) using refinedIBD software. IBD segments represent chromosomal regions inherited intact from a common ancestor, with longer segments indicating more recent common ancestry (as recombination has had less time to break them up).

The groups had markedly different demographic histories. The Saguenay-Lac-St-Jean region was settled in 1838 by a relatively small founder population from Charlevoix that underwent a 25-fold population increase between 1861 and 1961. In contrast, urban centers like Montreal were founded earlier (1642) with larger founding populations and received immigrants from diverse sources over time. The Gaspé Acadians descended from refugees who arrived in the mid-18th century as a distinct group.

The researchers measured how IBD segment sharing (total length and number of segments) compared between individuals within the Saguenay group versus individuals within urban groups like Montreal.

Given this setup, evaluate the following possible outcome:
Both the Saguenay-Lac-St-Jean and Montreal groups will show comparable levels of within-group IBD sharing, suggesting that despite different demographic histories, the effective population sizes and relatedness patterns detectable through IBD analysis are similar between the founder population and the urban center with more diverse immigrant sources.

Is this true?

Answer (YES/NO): NO